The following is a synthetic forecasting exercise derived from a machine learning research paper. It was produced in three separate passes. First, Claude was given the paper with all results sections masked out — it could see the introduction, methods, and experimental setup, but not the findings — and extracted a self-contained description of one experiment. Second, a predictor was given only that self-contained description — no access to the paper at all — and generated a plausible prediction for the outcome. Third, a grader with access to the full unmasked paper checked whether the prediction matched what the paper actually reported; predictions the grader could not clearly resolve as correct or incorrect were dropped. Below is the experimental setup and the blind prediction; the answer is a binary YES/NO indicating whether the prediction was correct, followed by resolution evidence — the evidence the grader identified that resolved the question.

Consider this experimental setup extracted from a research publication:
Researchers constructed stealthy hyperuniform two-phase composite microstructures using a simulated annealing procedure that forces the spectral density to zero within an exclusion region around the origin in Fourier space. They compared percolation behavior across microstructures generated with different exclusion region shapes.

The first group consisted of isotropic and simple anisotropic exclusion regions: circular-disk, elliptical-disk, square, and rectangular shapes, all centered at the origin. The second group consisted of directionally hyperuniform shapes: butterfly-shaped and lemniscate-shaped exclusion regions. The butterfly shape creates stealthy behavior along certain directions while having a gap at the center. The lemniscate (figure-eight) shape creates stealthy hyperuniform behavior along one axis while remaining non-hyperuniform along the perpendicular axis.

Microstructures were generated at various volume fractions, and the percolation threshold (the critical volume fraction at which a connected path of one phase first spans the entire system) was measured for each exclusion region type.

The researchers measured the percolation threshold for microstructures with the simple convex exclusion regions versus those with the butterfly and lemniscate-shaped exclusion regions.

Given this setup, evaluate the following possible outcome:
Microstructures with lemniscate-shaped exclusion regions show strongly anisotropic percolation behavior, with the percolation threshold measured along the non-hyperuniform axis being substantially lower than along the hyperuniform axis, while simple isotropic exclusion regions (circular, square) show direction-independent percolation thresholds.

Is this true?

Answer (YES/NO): NO